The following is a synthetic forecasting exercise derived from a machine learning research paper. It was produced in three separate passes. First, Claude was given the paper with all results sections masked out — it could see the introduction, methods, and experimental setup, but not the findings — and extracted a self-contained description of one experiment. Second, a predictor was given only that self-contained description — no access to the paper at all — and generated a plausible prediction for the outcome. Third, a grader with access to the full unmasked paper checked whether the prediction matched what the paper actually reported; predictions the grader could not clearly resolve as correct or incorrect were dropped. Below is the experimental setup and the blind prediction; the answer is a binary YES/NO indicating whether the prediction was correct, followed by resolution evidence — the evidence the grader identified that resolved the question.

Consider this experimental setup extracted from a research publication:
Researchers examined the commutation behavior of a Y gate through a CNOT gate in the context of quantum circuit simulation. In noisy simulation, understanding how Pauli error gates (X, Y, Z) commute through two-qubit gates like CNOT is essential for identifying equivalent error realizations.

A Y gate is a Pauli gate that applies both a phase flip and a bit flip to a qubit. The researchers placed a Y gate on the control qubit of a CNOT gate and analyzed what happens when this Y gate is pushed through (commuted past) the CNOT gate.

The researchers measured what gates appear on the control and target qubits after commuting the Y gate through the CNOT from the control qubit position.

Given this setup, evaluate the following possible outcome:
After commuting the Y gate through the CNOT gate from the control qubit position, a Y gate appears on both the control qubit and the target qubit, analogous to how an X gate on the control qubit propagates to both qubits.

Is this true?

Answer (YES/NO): NO